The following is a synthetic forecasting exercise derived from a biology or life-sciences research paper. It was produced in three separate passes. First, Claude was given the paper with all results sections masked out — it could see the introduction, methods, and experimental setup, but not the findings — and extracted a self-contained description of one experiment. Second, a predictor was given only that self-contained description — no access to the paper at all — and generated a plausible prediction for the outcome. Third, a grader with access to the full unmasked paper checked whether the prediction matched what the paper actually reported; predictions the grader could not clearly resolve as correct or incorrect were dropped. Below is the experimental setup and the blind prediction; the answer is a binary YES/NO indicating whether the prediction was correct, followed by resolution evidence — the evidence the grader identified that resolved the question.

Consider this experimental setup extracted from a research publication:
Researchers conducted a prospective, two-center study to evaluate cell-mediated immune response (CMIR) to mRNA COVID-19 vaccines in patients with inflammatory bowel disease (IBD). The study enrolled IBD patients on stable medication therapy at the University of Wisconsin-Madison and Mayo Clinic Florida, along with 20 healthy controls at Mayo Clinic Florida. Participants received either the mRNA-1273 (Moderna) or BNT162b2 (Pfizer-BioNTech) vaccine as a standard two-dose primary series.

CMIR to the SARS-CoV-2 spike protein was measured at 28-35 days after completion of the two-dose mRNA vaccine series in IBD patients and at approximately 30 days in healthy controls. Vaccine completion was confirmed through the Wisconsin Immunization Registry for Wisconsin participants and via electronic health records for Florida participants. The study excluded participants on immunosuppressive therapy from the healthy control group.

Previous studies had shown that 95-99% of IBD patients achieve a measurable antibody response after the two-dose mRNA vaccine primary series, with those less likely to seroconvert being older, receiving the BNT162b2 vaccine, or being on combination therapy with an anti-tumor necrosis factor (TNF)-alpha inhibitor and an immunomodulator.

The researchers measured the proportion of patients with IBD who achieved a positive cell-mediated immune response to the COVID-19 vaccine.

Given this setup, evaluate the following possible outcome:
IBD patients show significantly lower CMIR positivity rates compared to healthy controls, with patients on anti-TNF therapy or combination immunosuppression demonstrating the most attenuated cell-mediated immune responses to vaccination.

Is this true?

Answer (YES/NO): NO